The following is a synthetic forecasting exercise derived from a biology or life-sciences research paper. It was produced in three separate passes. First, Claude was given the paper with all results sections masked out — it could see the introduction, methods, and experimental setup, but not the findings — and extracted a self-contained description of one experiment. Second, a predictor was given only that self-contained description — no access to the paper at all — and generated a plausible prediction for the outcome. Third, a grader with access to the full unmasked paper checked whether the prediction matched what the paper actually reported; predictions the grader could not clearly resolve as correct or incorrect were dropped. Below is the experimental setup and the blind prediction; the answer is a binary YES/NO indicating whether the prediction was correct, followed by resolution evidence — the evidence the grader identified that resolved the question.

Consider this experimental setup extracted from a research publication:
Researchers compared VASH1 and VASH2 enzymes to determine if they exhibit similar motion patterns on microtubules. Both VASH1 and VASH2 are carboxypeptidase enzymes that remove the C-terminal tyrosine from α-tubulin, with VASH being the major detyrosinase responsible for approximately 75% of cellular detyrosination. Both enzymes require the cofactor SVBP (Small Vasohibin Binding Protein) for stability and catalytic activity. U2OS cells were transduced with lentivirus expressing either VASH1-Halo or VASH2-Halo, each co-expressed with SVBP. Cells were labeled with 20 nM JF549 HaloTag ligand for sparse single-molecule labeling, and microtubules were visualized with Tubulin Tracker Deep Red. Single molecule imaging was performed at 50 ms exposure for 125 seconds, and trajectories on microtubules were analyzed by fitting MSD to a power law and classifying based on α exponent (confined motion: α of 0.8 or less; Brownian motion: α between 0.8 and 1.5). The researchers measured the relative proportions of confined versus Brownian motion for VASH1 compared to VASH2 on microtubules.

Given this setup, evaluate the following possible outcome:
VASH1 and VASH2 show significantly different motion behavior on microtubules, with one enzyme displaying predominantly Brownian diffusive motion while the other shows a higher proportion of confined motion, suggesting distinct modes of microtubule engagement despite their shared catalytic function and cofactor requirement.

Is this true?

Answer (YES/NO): NO